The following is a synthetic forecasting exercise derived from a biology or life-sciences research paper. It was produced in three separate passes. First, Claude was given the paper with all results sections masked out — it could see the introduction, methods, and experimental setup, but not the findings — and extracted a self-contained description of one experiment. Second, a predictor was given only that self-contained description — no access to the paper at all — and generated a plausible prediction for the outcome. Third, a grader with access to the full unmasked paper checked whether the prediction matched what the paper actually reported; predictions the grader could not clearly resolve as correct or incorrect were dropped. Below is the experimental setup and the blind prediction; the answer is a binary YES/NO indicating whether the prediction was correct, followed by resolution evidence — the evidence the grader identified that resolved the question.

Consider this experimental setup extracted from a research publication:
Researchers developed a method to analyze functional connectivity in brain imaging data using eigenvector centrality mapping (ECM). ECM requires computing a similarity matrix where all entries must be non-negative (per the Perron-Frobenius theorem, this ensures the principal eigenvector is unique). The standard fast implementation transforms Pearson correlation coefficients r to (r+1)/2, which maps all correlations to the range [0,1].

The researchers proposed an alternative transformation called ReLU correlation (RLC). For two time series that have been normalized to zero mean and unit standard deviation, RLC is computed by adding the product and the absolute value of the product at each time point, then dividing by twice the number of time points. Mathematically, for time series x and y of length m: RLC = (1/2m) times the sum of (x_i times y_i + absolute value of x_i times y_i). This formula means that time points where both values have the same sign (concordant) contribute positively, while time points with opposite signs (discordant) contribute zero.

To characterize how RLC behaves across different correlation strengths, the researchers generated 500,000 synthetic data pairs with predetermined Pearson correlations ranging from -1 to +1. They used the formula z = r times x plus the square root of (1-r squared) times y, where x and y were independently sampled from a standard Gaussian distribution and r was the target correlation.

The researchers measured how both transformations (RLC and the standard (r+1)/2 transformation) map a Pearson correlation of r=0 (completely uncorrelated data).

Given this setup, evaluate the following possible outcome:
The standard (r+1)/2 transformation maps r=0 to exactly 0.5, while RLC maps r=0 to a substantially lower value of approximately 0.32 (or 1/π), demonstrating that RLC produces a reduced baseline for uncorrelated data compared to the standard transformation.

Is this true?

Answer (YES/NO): YES